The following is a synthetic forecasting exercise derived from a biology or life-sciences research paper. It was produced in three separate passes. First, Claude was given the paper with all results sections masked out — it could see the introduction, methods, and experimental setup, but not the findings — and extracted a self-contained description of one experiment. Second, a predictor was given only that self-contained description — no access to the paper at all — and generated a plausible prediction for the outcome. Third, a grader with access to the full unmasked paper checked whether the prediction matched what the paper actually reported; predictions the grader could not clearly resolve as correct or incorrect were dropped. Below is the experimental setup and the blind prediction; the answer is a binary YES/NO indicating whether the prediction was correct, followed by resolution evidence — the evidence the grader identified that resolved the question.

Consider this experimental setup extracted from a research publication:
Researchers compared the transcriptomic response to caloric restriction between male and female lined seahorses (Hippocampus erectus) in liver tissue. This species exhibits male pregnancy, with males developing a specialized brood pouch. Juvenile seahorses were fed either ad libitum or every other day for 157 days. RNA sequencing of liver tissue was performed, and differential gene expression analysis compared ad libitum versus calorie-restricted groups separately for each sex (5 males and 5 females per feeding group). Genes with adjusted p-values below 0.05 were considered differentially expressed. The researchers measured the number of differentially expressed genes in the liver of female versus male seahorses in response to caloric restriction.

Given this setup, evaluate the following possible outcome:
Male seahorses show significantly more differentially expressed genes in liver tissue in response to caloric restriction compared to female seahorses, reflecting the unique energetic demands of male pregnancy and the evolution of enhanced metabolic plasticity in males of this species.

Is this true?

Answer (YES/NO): NO